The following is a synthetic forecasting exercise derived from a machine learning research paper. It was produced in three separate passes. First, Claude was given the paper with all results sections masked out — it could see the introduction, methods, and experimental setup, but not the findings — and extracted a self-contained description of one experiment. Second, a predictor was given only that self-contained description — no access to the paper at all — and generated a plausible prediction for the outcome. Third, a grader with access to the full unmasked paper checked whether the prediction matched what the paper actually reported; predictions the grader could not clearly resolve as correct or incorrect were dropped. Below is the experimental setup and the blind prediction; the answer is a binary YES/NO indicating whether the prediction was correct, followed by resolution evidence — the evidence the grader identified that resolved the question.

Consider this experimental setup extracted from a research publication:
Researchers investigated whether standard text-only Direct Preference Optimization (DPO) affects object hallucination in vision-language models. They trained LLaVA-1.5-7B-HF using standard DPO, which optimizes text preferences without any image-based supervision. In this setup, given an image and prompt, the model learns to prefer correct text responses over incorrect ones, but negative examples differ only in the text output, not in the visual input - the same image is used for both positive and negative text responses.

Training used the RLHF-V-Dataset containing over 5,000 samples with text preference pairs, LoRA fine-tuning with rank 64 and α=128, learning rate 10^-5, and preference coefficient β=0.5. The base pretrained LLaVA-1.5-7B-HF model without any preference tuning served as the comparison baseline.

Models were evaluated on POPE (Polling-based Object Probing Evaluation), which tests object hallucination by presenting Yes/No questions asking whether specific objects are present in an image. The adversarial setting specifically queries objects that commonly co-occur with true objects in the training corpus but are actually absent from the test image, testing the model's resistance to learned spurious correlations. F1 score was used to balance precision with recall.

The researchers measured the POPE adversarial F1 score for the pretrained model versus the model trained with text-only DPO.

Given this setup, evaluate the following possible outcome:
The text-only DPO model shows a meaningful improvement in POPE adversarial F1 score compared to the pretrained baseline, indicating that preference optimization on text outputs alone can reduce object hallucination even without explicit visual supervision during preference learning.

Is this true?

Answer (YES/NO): YES